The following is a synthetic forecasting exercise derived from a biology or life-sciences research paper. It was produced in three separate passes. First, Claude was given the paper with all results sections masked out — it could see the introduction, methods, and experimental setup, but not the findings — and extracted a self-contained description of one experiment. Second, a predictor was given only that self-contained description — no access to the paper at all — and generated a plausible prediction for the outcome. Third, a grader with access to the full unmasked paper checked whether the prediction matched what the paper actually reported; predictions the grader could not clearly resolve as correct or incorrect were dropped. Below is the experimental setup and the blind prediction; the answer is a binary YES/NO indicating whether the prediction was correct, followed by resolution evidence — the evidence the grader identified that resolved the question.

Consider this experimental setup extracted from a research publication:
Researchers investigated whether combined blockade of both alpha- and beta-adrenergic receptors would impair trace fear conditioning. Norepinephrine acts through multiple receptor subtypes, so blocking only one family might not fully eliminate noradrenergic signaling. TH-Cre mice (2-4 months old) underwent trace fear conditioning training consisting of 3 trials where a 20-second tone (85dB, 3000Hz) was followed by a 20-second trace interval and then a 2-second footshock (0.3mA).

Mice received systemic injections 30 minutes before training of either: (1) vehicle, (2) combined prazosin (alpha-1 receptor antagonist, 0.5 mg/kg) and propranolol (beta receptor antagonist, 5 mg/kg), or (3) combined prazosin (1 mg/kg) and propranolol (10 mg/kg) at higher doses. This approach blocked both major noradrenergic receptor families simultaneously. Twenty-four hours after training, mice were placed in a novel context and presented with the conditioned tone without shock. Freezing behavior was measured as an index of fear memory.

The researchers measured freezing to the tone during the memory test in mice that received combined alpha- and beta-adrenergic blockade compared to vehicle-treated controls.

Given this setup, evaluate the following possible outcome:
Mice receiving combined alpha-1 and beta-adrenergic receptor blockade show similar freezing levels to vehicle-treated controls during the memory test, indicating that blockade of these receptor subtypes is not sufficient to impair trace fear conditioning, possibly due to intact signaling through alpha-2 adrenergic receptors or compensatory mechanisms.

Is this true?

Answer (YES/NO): YES